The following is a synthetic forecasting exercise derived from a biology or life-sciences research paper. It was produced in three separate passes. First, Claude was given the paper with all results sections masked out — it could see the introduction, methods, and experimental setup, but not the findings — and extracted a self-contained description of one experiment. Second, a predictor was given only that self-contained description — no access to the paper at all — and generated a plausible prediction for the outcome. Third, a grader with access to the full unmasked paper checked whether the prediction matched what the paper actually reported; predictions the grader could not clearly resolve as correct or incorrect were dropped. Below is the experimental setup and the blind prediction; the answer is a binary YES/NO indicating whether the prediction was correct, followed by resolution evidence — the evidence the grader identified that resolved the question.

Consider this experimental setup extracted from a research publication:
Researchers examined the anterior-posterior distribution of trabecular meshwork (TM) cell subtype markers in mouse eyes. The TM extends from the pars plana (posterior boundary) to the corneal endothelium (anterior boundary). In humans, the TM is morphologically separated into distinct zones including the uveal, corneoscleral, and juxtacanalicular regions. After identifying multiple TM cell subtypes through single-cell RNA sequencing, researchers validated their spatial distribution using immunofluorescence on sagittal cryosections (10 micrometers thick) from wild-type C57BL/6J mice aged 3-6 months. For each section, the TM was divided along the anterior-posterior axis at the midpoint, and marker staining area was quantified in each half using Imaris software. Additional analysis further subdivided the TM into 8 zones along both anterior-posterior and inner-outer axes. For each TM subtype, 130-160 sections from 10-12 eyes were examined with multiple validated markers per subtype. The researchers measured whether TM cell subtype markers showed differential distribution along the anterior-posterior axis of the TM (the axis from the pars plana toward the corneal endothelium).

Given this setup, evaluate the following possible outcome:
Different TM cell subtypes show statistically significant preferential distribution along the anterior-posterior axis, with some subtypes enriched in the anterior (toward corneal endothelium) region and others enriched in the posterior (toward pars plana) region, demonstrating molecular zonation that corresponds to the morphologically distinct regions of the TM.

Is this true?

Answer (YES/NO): YES